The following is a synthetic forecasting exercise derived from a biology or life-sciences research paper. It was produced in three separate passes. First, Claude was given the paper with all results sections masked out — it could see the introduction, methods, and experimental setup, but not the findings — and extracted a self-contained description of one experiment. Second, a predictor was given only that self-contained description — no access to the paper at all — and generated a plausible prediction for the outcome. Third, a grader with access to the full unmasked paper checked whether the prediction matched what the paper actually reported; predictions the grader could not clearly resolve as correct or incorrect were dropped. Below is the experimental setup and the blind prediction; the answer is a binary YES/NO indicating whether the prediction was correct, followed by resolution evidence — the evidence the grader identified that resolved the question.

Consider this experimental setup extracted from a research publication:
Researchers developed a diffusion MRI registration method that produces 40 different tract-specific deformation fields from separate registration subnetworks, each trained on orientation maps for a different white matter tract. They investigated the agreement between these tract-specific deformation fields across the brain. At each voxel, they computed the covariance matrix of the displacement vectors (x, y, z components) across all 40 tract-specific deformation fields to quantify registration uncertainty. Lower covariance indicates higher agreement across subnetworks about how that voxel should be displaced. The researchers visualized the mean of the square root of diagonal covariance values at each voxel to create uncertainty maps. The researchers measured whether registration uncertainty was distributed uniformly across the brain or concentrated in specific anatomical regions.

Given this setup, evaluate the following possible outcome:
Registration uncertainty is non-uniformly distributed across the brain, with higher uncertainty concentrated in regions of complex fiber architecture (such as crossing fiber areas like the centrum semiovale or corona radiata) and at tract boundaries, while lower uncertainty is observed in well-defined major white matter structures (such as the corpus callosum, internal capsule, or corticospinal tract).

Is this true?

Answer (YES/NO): NO